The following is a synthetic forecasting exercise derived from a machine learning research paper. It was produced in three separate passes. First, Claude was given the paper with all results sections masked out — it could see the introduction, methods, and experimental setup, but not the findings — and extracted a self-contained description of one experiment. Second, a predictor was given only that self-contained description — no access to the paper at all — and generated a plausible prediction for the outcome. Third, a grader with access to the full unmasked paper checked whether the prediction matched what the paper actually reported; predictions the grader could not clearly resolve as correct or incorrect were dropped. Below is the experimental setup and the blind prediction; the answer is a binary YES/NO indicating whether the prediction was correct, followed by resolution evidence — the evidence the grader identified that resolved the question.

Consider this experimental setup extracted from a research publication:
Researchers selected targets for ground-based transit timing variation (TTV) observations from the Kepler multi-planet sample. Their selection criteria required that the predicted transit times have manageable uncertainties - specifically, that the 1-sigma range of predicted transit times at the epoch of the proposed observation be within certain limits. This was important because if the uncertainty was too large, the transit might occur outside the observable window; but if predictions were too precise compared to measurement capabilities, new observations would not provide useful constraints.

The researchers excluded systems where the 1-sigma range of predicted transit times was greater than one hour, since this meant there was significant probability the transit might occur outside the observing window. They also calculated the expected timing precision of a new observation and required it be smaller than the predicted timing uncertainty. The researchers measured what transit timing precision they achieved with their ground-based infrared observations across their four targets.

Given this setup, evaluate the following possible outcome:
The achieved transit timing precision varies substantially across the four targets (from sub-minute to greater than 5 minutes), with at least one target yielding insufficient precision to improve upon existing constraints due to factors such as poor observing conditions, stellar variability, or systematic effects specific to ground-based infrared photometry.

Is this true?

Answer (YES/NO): NO